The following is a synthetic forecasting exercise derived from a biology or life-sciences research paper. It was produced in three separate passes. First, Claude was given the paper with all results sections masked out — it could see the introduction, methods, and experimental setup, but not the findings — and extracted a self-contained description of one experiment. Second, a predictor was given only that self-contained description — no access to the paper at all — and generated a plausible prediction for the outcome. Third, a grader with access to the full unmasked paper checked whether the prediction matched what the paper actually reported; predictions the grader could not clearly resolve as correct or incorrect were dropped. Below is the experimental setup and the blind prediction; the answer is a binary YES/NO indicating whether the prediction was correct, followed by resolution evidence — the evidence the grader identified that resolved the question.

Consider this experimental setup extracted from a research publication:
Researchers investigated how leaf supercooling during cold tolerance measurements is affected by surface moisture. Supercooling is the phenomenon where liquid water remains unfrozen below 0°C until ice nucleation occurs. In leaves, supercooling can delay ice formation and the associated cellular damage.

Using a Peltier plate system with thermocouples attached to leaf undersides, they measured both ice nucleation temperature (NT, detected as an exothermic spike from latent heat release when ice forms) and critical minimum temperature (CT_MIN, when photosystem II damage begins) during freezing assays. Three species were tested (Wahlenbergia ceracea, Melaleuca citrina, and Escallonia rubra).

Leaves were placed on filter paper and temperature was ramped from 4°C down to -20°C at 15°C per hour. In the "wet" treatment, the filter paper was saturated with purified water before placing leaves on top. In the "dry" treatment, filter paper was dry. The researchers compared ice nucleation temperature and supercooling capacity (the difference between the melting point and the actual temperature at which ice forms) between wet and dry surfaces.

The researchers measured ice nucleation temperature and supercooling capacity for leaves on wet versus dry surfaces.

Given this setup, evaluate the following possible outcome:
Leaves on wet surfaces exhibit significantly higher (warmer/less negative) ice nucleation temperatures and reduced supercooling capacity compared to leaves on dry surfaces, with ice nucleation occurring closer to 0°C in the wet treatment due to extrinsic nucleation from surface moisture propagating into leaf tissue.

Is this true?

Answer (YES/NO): NO